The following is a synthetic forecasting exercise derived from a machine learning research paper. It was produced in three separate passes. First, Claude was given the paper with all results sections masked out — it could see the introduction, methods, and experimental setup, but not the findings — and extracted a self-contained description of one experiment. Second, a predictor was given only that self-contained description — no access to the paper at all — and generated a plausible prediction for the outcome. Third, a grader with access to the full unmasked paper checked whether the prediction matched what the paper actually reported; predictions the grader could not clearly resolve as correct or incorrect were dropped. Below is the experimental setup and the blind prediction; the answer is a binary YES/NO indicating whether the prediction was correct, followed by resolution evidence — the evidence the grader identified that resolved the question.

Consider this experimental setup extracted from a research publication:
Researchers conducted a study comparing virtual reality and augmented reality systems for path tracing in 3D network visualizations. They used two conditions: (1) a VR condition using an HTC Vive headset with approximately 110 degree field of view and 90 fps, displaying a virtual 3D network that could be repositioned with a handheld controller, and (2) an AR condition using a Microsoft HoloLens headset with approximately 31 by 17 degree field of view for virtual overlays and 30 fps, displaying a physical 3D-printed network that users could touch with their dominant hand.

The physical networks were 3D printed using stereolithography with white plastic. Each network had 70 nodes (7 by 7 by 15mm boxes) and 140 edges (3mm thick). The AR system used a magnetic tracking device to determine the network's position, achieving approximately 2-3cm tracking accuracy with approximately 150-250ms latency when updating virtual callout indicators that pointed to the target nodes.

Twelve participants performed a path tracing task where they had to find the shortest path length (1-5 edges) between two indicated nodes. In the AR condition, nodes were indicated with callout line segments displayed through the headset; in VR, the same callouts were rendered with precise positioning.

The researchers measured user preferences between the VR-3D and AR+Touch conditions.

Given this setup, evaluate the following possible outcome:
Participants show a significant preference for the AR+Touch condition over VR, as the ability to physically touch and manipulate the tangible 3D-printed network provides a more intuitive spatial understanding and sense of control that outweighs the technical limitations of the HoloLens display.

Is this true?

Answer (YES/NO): NO